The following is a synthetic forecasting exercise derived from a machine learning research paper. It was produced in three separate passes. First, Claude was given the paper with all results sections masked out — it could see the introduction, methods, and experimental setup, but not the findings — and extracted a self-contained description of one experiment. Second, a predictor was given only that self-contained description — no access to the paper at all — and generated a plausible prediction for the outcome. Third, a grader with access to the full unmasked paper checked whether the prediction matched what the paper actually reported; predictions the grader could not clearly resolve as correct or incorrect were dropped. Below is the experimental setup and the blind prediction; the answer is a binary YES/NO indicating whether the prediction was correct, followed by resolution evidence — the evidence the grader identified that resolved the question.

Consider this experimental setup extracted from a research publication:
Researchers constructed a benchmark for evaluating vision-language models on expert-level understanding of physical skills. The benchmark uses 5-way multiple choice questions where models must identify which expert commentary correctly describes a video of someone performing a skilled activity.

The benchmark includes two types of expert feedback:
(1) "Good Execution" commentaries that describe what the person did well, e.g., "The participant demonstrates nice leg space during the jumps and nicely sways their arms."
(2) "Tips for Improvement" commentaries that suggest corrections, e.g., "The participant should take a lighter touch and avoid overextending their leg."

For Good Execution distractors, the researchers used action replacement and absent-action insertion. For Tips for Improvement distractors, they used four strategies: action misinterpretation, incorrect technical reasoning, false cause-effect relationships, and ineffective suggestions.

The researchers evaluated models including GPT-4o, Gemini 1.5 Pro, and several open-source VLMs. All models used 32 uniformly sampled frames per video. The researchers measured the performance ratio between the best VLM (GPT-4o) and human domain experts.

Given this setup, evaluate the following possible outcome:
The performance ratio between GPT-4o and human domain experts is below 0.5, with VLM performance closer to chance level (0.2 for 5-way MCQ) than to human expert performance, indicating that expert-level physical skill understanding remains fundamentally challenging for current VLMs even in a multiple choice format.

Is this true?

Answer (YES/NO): NO